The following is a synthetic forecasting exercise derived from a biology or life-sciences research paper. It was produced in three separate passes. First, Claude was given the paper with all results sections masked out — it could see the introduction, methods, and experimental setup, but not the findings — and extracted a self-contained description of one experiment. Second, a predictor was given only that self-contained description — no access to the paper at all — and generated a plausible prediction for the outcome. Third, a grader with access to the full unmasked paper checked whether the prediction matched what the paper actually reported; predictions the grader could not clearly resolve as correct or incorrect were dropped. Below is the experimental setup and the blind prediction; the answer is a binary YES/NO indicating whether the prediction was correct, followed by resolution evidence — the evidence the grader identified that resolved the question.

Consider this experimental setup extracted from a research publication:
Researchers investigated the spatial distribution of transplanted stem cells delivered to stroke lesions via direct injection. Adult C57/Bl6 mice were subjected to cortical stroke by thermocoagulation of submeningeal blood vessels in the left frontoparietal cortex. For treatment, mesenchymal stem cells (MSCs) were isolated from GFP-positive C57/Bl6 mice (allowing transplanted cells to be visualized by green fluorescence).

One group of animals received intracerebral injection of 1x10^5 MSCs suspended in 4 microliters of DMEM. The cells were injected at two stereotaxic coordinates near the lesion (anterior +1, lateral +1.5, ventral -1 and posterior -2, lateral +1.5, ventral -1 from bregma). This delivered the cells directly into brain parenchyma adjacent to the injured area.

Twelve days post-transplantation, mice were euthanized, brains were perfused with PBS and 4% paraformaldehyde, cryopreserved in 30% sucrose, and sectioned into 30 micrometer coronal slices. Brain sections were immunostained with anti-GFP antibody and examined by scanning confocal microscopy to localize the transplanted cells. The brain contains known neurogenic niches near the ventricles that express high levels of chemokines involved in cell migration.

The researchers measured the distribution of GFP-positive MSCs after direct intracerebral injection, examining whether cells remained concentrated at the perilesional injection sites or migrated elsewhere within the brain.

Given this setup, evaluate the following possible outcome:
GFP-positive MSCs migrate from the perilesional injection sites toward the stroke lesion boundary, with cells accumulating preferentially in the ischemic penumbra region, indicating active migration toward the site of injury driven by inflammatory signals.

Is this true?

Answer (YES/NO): NO